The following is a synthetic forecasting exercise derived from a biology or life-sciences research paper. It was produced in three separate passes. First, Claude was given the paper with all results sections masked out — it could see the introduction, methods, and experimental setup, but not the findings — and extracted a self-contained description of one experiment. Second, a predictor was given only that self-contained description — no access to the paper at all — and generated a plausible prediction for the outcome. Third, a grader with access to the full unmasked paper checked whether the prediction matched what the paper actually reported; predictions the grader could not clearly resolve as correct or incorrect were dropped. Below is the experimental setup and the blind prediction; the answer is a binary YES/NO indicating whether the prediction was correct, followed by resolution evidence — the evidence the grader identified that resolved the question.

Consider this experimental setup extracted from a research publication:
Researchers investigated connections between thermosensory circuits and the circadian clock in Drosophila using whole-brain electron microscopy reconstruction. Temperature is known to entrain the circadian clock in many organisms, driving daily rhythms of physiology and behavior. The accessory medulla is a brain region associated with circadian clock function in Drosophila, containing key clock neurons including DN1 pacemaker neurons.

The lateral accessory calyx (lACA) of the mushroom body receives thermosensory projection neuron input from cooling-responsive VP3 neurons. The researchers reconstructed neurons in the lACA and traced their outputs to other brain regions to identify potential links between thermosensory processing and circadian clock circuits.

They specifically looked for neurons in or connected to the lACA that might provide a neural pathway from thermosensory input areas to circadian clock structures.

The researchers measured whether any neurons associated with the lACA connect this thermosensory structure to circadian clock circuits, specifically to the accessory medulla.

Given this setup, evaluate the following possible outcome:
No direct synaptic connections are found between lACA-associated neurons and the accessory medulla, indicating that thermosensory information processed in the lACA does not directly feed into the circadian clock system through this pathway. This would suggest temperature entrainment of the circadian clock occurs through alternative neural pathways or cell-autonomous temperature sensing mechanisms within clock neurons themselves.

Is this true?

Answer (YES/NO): NO